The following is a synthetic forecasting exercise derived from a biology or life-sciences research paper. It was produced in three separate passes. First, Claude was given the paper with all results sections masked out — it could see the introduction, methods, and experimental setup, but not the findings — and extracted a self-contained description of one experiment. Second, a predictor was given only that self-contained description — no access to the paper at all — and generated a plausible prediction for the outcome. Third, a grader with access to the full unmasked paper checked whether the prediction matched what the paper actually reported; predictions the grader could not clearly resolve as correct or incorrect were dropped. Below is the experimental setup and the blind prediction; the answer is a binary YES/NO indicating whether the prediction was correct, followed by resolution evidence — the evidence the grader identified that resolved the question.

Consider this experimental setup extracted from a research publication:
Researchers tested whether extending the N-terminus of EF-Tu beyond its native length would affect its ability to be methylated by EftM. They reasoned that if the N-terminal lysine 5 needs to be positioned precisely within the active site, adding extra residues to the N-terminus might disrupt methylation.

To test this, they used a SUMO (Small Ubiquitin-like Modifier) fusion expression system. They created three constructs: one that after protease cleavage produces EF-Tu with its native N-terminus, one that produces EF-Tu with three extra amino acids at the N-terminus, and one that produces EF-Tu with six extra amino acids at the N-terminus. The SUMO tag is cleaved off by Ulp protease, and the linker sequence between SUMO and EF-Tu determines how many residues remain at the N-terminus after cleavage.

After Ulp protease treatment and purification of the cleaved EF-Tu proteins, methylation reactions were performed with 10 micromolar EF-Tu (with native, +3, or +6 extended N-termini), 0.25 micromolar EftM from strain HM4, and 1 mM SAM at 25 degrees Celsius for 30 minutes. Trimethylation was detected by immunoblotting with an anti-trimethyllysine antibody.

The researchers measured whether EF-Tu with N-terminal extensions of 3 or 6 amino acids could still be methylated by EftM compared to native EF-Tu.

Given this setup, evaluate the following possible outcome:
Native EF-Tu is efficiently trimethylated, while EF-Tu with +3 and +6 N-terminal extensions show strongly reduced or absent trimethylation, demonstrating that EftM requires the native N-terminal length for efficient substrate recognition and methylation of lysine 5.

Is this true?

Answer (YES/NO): NO